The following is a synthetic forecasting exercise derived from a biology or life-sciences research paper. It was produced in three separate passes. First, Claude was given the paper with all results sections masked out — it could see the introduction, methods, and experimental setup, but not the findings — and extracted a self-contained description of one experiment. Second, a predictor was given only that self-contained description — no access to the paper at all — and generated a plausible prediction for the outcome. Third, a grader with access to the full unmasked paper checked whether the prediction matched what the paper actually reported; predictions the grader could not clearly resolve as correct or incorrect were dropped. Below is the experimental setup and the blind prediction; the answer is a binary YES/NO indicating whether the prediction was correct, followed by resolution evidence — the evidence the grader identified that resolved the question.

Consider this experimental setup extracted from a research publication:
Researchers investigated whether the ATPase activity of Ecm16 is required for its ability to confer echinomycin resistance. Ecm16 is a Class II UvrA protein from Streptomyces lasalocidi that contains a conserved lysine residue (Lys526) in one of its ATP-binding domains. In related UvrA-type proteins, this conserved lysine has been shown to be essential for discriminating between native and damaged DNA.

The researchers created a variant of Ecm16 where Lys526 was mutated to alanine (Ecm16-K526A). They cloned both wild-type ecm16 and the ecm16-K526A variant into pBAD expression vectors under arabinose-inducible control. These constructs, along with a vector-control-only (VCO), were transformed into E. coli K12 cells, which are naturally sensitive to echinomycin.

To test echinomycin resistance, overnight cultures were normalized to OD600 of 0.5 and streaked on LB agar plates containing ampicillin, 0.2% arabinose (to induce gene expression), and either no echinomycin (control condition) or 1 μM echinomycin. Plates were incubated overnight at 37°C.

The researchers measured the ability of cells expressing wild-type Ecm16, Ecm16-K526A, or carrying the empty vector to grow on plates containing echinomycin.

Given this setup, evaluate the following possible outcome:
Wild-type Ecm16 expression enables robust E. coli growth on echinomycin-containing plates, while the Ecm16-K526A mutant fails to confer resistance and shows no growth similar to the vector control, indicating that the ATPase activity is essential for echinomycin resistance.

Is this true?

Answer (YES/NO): YES